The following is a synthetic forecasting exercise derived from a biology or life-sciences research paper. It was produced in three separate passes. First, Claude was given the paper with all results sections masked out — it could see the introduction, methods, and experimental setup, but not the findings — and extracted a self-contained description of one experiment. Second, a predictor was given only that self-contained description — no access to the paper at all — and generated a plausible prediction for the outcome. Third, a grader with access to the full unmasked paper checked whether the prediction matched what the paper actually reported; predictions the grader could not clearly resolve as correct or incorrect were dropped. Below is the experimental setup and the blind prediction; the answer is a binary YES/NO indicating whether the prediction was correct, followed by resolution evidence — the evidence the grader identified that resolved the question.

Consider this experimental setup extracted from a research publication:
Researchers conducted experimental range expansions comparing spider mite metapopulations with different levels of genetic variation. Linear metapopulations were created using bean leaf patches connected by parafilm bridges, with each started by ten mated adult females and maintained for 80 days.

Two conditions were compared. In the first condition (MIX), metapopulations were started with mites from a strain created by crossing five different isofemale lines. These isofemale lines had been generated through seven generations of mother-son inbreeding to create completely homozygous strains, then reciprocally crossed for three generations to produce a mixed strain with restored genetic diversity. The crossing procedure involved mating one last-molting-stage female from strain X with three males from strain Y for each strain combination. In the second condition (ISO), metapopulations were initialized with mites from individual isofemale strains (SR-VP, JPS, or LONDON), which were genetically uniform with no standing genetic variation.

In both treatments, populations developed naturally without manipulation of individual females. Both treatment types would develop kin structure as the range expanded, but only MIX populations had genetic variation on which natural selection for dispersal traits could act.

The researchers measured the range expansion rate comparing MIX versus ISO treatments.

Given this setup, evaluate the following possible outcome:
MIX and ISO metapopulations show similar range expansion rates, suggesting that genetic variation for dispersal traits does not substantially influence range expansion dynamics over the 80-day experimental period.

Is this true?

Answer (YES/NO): YES